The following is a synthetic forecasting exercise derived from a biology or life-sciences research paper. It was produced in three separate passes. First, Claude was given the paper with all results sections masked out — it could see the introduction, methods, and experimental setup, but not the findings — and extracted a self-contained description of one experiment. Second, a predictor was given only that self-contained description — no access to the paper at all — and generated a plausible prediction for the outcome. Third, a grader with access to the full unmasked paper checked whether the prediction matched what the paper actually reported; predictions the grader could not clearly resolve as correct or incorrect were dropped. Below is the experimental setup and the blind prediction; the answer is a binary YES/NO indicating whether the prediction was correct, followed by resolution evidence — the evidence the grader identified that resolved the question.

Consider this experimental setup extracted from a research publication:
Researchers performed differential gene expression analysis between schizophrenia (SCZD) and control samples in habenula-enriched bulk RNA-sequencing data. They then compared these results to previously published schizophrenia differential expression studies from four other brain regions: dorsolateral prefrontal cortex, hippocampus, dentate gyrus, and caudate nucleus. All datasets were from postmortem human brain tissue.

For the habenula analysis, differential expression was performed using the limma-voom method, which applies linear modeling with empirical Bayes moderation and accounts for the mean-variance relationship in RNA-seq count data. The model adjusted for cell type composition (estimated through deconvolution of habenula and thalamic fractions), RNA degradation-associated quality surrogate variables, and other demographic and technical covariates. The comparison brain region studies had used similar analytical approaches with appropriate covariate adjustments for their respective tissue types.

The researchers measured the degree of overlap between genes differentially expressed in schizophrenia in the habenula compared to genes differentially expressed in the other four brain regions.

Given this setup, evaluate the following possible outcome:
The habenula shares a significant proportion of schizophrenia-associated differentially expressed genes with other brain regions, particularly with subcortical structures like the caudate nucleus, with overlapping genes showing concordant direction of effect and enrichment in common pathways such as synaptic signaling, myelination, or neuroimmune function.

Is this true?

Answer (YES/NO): NO